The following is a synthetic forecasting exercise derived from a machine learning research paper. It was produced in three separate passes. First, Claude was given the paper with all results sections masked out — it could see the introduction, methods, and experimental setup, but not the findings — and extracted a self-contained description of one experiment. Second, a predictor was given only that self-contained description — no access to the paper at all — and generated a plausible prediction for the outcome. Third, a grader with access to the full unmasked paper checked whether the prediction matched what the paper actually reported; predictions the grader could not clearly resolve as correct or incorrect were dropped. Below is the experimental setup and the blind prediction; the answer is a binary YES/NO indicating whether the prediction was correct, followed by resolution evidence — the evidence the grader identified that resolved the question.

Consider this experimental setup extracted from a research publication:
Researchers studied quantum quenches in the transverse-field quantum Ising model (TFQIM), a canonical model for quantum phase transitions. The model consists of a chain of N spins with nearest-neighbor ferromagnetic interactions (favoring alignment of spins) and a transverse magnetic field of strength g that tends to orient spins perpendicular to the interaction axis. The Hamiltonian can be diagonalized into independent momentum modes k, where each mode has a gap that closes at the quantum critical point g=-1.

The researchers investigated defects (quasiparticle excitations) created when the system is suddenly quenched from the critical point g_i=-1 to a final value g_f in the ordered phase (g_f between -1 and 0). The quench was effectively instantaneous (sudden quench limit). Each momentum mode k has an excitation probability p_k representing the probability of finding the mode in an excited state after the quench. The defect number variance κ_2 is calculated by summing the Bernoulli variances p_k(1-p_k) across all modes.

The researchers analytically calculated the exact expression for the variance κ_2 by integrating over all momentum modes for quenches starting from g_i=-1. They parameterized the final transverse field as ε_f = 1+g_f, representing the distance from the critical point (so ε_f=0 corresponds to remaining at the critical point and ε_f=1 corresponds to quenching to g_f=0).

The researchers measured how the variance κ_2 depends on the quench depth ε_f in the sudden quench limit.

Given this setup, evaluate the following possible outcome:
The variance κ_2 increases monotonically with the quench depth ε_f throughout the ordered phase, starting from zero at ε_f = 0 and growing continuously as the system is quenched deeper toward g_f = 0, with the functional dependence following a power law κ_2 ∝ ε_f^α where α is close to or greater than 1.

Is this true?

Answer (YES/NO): YES